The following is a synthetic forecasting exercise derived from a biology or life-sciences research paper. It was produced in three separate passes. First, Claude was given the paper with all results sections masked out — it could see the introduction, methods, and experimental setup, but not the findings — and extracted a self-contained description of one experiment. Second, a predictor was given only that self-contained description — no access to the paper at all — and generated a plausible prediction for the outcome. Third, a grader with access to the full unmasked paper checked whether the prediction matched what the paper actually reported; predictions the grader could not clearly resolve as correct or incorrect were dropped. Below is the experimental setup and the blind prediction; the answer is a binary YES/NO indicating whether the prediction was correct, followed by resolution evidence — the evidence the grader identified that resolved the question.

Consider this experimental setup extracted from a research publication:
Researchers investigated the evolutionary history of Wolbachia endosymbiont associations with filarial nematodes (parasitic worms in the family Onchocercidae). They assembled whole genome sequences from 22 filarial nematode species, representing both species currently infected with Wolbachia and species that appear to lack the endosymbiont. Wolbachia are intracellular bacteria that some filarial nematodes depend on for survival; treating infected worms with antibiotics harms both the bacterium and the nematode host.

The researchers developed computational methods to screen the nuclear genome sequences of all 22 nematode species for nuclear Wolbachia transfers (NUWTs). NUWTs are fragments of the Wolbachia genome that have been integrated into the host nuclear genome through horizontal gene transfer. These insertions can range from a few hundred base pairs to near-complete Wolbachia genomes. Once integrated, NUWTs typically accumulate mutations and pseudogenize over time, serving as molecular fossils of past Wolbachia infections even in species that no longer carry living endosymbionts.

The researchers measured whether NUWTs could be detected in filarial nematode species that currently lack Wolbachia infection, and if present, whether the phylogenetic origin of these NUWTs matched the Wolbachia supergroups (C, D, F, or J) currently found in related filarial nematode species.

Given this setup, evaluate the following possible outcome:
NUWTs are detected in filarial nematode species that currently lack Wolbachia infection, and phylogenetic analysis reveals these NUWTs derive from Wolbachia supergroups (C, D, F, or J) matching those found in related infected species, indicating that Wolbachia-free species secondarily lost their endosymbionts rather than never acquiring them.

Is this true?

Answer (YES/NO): YES